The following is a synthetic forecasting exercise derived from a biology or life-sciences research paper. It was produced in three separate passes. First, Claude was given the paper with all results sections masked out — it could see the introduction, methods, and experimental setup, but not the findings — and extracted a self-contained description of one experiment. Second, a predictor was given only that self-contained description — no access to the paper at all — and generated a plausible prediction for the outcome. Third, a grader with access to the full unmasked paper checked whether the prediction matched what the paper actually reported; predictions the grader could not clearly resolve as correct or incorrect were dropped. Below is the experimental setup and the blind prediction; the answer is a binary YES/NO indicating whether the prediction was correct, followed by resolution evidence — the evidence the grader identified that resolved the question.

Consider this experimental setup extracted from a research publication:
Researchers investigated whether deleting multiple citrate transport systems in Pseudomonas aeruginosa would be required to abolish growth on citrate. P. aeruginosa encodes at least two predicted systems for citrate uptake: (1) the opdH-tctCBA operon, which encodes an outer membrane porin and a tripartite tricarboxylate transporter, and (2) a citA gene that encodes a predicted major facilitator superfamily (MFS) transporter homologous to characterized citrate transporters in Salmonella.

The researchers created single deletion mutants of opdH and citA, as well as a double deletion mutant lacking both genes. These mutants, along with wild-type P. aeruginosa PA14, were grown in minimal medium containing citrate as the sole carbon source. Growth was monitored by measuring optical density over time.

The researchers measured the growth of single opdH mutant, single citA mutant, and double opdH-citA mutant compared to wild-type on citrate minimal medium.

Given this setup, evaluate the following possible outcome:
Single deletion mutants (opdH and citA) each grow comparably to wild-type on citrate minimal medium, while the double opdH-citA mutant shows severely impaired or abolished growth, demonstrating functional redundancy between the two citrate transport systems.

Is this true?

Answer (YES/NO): NO